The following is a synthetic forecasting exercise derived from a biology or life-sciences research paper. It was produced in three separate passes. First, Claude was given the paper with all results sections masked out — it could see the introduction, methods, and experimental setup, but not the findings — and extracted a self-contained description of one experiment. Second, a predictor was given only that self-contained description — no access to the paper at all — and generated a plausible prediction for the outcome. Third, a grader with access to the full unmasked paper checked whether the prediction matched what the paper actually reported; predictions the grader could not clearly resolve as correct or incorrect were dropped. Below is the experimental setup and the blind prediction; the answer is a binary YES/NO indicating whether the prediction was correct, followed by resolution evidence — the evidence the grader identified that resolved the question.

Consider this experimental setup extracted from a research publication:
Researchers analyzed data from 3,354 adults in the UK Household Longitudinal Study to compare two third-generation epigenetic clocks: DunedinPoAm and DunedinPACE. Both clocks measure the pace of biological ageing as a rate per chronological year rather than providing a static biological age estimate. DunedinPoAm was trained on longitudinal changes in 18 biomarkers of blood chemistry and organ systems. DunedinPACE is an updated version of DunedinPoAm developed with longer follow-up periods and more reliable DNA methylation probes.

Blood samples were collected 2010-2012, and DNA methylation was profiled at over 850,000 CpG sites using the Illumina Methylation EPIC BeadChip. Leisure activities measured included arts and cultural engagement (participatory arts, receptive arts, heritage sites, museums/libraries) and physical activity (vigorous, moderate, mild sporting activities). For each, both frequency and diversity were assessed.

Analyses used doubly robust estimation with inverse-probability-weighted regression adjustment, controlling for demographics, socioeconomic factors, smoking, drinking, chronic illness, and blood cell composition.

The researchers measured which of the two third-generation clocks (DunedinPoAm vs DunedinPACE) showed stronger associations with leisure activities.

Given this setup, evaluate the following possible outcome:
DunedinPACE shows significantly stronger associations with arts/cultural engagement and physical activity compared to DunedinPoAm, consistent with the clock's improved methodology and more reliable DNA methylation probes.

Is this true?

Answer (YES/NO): YES